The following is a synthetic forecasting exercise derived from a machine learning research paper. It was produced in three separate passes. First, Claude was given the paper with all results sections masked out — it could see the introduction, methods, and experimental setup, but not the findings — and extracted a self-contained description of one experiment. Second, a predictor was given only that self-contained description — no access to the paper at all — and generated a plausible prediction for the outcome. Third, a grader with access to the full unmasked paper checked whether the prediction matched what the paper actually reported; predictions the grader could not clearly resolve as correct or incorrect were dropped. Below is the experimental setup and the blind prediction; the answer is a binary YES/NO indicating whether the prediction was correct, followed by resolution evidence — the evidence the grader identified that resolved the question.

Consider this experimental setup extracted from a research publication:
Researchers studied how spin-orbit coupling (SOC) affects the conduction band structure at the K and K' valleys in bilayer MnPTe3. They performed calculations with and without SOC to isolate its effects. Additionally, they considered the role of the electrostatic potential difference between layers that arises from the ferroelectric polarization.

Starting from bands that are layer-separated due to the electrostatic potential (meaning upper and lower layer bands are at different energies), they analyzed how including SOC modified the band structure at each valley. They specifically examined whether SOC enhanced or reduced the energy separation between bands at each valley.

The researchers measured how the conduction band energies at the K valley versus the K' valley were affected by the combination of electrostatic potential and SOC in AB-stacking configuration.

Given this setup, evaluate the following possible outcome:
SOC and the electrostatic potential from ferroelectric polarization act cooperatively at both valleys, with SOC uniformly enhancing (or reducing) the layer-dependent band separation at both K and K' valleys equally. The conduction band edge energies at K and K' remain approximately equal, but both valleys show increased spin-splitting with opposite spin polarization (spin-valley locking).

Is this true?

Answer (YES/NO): NO